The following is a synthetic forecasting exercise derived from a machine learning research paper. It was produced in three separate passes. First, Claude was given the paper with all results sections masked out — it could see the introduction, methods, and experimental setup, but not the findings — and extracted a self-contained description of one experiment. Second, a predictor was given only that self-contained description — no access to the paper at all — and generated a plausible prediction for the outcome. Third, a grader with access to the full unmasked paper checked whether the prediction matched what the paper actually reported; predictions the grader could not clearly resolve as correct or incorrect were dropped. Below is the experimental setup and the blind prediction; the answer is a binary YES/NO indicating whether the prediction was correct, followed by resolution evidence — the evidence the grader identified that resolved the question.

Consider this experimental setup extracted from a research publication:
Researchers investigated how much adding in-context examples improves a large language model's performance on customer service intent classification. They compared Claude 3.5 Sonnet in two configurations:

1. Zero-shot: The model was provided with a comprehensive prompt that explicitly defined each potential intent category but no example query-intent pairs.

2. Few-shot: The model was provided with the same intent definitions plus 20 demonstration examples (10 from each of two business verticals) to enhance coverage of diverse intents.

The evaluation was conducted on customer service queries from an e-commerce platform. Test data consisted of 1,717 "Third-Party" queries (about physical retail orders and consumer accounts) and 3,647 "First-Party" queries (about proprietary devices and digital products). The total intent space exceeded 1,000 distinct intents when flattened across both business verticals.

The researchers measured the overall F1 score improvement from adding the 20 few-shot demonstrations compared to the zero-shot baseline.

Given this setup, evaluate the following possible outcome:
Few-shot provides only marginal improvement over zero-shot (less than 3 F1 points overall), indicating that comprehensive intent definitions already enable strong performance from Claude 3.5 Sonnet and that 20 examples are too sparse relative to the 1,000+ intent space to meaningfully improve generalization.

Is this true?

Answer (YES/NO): NO